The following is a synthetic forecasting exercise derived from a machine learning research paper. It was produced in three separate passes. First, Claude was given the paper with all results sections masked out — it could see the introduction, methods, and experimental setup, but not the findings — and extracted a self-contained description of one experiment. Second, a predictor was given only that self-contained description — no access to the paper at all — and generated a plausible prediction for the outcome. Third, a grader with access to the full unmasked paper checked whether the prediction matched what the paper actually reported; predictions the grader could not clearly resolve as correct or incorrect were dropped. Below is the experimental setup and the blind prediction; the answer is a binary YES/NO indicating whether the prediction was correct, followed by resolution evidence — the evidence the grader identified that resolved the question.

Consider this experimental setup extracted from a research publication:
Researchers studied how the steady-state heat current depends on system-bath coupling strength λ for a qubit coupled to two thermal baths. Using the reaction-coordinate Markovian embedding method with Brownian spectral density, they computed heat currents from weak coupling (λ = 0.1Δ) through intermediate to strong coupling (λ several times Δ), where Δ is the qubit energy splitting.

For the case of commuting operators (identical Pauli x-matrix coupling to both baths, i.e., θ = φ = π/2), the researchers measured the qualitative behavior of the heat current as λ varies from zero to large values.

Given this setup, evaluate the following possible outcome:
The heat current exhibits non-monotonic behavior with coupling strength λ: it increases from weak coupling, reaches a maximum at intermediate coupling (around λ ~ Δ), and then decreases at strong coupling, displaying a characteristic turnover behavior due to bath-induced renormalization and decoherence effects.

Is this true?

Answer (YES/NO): YES